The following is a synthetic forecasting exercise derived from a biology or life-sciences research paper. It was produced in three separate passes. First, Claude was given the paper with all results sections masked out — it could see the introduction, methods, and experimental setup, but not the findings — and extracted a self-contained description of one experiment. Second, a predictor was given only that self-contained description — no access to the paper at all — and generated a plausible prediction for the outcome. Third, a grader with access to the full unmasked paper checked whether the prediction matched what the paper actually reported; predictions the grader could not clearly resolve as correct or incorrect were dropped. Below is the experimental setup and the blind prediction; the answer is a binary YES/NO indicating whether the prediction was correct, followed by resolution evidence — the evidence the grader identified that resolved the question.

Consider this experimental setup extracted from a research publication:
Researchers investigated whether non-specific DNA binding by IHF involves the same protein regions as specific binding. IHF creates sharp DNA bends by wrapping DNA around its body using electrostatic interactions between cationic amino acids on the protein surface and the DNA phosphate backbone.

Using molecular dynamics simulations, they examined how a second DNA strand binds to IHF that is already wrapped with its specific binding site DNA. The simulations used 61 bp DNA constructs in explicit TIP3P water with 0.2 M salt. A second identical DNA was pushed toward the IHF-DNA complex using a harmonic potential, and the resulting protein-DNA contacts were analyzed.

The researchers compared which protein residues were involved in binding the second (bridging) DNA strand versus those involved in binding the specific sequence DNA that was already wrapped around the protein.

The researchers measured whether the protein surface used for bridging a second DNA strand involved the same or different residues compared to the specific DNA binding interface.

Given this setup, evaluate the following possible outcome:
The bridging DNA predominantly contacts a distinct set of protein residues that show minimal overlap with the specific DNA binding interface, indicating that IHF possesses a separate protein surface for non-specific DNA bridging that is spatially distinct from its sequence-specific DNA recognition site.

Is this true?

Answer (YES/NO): NO